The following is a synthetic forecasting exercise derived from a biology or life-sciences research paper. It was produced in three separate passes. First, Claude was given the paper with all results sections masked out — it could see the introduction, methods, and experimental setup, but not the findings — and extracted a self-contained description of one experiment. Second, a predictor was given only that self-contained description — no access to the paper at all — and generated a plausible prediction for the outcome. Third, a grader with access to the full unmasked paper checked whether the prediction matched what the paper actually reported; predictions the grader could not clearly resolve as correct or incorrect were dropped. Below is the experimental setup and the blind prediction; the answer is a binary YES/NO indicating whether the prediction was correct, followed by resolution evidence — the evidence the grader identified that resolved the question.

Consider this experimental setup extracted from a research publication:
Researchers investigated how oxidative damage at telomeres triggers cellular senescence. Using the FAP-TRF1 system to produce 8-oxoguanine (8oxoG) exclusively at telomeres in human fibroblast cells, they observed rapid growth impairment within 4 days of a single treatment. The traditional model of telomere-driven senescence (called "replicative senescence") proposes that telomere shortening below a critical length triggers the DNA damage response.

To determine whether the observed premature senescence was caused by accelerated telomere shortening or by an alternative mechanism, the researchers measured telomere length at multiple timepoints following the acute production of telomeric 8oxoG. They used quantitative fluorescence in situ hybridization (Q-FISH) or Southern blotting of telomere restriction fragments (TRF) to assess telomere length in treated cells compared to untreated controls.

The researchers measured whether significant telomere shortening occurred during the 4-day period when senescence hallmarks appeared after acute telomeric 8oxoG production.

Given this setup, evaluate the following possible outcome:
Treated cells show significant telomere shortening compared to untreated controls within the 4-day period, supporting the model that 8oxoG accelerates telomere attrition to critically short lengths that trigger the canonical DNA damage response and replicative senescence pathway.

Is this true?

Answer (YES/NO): NO